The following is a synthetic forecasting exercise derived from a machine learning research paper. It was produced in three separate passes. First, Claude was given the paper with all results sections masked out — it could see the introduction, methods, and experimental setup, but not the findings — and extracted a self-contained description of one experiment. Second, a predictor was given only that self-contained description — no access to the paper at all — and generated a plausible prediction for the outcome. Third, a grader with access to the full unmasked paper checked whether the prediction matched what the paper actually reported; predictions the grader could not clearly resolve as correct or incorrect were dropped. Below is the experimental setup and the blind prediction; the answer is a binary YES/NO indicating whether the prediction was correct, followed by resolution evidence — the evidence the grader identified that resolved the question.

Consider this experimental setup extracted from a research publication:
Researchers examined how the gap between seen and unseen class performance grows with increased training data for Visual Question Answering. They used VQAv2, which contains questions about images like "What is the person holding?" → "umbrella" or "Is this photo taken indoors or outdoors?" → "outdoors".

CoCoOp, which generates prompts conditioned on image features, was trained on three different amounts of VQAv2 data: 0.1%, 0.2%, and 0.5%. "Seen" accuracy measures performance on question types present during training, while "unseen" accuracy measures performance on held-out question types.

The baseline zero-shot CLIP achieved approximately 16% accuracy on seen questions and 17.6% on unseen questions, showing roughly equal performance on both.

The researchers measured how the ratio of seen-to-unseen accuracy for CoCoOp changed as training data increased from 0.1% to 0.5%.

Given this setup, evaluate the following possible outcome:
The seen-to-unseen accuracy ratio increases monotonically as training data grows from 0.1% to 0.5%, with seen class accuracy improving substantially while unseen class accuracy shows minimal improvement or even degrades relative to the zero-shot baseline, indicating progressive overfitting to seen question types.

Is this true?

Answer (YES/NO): NO